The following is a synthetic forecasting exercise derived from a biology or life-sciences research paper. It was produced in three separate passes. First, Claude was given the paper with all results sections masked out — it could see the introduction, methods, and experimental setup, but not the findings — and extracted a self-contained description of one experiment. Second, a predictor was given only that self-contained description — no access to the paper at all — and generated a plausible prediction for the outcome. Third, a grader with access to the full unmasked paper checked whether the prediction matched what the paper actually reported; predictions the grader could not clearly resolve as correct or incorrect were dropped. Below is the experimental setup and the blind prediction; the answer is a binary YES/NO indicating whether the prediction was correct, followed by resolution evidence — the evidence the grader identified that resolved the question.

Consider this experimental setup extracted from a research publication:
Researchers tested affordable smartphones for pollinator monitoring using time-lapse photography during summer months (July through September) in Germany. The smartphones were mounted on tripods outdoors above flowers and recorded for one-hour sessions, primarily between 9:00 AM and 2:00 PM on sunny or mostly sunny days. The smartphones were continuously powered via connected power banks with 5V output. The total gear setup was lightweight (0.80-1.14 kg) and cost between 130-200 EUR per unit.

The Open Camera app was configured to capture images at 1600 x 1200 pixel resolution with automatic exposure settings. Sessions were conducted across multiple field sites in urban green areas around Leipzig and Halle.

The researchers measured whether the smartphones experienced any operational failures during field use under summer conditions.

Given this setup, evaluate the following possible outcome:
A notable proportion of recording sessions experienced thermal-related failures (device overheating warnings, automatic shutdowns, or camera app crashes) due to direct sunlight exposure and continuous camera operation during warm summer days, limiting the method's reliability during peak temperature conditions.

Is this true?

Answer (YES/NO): NO